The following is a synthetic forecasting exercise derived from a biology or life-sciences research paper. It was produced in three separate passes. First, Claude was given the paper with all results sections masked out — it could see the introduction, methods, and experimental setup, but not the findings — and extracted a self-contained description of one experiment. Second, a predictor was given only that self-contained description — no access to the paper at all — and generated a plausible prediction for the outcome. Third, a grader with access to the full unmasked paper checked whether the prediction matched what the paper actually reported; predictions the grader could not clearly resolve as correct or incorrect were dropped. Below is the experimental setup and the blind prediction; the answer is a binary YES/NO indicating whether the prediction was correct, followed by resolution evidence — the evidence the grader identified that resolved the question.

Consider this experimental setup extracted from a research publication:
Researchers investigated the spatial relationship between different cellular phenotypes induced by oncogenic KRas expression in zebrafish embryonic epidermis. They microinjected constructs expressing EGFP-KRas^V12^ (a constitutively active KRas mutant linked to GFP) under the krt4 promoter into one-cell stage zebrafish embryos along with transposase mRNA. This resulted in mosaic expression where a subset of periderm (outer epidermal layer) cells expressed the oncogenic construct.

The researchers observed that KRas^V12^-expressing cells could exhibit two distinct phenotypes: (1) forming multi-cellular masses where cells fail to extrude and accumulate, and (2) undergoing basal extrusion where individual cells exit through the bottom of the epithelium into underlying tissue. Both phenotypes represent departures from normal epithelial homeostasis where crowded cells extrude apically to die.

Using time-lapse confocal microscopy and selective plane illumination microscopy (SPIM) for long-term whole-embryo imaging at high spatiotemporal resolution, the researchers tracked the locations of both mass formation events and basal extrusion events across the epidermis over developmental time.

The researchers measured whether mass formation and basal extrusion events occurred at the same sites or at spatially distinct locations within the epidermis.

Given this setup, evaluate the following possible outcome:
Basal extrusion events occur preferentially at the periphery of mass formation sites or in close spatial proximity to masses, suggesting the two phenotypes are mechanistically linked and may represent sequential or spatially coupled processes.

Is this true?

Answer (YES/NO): NO